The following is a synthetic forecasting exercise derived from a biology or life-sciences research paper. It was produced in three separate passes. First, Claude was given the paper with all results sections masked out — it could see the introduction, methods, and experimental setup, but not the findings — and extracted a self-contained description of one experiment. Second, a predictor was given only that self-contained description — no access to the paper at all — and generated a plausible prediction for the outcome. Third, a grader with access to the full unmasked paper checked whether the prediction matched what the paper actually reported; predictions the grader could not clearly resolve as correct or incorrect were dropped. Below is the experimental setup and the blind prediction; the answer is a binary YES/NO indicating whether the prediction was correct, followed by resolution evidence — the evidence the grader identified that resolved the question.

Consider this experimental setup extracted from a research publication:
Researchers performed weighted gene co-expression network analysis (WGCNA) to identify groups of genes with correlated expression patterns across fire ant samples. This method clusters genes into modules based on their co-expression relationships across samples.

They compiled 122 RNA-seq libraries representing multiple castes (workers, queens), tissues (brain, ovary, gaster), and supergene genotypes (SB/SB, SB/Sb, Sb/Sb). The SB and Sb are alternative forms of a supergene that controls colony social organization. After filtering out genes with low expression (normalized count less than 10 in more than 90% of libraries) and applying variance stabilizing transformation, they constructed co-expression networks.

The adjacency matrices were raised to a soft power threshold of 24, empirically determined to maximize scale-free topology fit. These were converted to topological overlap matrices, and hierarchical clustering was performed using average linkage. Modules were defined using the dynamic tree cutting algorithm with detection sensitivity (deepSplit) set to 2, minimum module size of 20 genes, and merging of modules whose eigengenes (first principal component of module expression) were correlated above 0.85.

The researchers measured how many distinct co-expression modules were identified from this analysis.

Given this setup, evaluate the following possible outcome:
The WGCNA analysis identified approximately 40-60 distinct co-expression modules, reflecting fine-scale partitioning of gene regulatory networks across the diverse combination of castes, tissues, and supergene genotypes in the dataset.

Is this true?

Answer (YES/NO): NO